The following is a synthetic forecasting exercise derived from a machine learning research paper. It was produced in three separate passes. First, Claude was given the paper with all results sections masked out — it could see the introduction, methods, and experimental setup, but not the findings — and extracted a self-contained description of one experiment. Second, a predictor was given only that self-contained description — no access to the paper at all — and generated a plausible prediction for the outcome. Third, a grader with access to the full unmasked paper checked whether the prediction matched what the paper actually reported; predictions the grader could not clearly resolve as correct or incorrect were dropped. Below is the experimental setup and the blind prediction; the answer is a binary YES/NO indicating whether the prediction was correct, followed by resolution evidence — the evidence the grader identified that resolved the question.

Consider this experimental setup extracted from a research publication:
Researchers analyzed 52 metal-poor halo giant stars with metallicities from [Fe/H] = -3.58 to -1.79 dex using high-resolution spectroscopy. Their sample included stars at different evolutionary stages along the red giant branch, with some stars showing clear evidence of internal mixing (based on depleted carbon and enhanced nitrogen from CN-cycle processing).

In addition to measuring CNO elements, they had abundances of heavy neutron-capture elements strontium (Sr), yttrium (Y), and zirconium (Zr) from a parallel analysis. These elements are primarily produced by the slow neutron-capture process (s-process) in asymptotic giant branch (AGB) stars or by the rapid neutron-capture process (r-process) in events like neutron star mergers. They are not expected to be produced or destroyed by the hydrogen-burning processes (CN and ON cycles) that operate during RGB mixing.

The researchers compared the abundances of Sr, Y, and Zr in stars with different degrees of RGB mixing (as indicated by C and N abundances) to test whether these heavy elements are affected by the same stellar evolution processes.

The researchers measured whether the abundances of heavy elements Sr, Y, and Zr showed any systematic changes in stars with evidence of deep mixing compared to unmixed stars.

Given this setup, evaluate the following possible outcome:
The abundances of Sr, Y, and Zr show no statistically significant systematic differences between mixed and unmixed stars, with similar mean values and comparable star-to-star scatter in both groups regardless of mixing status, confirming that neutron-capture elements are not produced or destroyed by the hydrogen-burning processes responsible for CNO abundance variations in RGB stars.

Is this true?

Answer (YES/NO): YES